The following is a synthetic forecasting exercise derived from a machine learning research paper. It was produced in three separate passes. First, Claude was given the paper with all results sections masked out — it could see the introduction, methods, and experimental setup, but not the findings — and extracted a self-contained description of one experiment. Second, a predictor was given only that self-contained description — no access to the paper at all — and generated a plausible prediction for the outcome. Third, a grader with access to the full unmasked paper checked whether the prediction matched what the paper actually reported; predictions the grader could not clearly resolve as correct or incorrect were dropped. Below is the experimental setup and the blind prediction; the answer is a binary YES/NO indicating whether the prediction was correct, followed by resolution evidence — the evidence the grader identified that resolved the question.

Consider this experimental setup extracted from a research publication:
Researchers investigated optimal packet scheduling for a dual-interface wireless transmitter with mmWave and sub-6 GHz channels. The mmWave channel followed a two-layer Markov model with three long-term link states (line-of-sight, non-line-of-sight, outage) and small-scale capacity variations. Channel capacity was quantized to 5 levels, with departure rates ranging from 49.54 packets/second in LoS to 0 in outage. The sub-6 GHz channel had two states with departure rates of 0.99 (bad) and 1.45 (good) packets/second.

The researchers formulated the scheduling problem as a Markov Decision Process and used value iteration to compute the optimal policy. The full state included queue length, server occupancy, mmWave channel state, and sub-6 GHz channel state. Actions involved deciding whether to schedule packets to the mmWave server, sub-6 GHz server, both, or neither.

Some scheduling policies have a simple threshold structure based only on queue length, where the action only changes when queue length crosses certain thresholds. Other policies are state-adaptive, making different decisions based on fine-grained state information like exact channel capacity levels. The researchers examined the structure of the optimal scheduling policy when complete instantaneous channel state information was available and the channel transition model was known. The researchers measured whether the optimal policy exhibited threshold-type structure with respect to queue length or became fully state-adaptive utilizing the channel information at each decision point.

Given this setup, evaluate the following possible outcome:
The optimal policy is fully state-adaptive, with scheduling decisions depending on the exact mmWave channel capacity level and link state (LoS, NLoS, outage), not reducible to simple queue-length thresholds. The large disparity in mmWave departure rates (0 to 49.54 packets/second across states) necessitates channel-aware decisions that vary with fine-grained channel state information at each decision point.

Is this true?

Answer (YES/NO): NO